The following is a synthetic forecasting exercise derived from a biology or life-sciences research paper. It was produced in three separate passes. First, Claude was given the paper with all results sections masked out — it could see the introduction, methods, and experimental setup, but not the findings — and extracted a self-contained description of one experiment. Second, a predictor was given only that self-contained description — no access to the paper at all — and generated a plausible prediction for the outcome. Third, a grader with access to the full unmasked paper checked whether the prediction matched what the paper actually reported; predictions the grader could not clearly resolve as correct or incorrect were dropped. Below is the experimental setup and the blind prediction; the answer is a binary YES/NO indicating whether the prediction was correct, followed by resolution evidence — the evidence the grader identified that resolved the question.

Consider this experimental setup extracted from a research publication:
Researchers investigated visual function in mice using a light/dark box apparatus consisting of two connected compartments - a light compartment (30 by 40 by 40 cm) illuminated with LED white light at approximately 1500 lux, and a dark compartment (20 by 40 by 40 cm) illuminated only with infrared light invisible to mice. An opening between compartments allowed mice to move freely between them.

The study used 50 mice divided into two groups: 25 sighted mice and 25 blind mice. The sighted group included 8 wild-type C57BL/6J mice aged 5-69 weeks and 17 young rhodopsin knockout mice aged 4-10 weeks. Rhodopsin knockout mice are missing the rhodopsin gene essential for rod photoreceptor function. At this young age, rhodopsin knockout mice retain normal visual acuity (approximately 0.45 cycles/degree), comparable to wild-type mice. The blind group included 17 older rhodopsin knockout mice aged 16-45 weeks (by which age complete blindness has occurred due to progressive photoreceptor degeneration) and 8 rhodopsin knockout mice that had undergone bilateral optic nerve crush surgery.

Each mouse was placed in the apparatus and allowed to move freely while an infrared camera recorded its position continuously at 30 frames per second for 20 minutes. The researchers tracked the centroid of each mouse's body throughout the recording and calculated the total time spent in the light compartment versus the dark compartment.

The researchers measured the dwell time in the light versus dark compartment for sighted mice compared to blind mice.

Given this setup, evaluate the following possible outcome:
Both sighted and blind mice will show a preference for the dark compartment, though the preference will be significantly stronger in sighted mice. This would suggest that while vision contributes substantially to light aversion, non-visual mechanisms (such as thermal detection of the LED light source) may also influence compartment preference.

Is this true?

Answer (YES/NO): NO